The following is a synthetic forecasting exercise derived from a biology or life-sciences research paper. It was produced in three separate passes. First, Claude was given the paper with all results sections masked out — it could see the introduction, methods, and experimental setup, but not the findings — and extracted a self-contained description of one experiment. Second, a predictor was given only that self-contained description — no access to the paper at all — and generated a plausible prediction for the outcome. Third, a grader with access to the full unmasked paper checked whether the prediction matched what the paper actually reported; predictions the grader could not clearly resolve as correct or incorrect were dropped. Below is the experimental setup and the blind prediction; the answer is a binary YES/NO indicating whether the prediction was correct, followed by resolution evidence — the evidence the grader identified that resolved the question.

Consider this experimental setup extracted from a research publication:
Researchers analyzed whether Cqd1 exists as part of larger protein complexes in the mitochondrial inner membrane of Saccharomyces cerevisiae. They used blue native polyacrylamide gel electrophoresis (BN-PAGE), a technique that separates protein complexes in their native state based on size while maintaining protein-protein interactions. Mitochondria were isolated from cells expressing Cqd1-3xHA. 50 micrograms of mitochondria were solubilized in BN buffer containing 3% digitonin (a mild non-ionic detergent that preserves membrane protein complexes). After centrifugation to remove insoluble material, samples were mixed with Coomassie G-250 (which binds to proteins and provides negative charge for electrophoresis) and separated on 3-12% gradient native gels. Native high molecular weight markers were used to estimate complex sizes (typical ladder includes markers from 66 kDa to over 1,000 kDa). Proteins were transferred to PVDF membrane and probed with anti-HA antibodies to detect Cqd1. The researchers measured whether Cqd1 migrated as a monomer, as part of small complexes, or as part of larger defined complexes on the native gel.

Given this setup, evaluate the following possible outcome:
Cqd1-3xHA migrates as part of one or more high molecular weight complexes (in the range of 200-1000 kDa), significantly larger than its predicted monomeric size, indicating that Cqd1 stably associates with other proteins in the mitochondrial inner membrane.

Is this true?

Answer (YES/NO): YES